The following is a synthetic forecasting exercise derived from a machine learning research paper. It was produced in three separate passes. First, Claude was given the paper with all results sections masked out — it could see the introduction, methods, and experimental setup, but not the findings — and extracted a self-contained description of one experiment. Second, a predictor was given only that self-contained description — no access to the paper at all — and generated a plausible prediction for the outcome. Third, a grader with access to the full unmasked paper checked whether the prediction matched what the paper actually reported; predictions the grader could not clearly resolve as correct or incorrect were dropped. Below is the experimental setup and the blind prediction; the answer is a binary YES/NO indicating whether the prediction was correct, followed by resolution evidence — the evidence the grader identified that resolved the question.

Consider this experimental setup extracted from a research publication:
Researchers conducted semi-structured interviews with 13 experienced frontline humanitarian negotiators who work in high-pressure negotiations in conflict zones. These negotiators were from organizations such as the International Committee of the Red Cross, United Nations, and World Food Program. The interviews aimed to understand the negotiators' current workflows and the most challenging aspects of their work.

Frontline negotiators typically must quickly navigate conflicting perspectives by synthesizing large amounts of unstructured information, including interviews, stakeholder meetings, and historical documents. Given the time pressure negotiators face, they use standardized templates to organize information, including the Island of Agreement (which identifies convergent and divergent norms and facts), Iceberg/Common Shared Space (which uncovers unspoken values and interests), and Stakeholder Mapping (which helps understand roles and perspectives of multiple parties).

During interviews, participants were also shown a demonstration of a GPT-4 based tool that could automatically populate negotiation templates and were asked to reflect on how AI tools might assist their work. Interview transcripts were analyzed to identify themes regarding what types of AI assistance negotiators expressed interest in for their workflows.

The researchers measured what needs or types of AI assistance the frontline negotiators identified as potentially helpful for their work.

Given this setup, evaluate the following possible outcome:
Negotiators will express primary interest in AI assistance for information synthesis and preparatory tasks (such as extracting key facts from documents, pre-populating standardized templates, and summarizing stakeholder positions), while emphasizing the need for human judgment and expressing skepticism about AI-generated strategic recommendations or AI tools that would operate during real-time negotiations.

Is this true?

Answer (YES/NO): NO